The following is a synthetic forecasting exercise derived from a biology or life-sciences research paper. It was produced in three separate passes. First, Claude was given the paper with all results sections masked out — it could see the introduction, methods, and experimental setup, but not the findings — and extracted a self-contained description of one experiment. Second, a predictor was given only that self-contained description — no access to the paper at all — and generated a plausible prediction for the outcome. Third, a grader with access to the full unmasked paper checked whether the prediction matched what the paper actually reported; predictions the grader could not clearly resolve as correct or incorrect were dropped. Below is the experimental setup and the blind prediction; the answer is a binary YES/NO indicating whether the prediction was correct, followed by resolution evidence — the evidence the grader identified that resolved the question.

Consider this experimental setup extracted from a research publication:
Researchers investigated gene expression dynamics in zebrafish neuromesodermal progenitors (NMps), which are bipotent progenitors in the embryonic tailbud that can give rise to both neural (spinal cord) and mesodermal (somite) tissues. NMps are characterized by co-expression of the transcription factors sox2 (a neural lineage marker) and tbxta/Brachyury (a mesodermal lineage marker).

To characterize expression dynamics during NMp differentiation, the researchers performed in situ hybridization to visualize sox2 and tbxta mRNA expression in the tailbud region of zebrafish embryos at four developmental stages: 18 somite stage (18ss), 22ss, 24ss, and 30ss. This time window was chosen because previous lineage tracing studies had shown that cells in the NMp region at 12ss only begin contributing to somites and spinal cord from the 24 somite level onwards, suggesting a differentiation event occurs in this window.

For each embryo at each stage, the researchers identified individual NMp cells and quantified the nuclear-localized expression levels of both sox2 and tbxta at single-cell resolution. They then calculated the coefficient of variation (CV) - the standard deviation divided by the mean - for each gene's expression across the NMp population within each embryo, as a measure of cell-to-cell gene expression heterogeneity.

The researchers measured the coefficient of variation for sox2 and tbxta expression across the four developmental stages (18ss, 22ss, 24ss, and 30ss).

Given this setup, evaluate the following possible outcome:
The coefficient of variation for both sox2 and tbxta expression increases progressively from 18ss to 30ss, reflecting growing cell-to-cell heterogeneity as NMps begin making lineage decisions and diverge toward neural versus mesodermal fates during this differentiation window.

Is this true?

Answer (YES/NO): NO